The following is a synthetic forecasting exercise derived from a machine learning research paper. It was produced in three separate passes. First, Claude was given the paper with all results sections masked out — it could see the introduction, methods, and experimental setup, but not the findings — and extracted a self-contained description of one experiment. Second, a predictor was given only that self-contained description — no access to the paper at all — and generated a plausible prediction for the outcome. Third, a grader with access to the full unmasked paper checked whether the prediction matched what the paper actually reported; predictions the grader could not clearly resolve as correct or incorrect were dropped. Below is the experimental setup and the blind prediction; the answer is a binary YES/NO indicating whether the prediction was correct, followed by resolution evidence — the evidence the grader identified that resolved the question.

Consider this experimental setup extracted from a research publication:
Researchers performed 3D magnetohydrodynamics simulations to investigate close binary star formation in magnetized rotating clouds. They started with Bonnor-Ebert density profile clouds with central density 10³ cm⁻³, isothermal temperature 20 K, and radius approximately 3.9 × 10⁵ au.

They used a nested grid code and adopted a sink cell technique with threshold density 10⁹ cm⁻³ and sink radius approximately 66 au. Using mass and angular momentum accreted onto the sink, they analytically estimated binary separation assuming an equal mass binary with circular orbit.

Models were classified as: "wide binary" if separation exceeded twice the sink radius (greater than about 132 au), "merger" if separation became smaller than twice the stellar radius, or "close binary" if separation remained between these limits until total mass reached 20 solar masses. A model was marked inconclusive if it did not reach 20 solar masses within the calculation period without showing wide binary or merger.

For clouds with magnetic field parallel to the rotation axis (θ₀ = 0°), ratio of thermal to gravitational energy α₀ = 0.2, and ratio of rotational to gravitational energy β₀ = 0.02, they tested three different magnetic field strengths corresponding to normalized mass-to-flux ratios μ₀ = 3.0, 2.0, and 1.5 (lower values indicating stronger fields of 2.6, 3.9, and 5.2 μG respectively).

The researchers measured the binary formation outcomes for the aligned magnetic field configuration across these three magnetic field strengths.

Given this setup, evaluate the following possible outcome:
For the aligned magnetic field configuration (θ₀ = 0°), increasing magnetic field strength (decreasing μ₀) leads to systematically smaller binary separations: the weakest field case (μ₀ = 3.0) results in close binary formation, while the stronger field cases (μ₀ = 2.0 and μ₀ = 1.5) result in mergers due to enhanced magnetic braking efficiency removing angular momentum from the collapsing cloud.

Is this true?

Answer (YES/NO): NO